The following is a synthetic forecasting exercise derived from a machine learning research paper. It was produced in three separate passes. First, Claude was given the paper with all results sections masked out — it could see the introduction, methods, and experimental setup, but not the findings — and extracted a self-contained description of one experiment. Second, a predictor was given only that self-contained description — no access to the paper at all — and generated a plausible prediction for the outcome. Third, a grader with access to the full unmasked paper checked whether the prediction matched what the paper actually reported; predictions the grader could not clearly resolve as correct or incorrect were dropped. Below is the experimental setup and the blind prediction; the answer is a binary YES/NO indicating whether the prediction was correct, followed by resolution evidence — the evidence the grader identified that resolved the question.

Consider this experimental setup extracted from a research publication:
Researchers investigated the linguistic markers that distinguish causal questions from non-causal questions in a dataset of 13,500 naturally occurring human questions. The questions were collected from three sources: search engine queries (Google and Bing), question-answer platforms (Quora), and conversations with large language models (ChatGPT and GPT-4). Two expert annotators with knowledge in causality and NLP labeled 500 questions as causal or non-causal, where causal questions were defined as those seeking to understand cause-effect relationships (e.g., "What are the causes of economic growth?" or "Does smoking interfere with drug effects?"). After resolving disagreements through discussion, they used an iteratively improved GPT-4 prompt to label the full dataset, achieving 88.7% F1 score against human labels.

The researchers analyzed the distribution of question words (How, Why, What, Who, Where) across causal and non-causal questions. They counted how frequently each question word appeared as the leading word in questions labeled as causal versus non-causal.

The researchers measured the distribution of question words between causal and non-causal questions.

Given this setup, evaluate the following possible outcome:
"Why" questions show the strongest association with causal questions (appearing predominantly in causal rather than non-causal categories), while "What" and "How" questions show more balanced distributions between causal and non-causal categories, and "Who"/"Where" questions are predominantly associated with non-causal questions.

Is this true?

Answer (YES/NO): NO